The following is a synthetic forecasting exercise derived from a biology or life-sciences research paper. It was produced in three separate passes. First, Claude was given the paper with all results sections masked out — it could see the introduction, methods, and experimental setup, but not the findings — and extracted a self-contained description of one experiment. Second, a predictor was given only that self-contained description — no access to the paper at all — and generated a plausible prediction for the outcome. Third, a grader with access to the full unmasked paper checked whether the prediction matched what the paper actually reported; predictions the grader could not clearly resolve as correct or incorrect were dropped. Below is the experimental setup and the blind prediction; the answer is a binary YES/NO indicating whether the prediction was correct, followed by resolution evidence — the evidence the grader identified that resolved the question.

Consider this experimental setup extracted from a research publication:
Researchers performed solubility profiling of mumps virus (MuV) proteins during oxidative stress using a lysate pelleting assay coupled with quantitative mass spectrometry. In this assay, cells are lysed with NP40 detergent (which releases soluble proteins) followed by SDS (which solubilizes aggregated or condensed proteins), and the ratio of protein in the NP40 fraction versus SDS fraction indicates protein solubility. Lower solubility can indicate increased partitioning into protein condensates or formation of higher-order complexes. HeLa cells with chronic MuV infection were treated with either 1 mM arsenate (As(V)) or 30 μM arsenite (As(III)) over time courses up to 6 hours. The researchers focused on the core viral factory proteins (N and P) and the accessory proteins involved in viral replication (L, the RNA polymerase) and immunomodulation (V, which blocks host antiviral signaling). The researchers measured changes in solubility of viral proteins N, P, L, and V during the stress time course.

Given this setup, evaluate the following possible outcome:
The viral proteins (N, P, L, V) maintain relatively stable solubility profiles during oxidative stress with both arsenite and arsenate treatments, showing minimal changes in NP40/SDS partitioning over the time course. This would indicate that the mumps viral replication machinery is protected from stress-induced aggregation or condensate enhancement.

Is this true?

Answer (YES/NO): NO